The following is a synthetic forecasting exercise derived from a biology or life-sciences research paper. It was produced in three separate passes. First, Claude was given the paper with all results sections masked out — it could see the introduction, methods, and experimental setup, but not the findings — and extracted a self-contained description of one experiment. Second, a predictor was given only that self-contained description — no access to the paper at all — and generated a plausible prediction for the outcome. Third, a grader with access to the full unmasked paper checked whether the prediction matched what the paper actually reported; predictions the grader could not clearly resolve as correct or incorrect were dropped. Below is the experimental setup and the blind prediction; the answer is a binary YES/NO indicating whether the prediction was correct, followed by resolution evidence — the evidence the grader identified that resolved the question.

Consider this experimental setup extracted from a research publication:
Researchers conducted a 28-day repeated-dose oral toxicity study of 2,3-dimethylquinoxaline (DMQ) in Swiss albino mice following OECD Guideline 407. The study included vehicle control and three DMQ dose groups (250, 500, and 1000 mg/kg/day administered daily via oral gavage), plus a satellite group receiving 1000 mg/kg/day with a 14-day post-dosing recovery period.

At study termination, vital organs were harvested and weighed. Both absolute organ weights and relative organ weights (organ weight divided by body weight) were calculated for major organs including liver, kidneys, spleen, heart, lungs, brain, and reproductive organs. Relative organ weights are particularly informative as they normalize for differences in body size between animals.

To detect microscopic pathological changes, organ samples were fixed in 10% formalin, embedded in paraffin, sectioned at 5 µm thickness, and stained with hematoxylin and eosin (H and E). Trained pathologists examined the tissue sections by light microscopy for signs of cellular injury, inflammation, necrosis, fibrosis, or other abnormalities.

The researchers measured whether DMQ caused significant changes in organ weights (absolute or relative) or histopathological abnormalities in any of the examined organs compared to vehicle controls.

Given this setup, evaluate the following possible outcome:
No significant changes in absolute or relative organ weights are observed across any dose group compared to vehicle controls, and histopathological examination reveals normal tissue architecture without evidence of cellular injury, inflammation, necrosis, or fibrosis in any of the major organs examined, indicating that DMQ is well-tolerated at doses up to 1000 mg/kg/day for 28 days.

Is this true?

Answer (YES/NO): NO